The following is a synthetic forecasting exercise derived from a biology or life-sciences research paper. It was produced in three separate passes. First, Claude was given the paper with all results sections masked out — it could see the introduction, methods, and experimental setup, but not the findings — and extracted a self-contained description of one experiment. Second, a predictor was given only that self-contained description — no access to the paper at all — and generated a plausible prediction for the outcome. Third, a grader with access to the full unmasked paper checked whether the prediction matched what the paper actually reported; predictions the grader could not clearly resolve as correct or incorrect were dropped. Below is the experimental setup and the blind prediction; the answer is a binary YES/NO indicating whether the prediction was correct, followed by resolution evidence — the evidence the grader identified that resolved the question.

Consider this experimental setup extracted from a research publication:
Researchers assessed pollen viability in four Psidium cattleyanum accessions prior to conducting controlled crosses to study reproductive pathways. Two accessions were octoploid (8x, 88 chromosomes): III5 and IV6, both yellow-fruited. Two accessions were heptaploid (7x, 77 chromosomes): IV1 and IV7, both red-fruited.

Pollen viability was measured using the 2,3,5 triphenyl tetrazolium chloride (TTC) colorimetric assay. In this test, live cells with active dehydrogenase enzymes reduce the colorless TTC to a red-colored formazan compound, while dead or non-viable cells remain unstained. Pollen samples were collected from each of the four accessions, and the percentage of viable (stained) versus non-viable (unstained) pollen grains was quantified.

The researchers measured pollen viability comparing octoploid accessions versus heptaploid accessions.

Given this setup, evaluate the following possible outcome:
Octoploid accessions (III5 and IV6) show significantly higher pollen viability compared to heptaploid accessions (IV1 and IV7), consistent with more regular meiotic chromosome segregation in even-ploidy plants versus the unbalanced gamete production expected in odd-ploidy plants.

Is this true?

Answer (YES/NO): YES